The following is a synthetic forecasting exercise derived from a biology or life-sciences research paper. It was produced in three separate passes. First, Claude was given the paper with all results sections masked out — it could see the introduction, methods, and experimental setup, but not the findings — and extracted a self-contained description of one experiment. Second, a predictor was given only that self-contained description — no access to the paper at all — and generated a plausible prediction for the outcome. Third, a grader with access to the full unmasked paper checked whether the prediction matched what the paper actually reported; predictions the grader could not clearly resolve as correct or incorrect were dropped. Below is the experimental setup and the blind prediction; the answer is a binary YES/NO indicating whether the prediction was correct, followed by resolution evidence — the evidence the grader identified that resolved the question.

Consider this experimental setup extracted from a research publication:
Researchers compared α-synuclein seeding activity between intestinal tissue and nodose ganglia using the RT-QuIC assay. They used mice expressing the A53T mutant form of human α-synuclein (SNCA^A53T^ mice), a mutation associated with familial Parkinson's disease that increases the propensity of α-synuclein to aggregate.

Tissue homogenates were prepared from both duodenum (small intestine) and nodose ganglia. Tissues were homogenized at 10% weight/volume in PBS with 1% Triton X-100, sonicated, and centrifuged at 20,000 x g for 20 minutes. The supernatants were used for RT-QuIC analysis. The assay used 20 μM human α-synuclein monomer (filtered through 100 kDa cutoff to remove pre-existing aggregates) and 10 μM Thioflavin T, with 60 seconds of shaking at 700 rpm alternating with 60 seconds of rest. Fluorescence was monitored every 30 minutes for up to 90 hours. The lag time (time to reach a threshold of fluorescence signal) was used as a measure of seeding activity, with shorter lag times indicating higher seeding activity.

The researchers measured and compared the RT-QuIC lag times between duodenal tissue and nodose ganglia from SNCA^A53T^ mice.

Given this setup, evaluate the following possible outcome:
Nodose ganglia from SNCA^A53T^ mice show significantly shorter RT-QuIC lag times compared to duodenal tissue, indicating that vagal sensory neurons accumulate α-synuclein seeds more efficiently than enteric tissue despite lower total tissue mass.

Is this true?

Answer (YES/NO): YES